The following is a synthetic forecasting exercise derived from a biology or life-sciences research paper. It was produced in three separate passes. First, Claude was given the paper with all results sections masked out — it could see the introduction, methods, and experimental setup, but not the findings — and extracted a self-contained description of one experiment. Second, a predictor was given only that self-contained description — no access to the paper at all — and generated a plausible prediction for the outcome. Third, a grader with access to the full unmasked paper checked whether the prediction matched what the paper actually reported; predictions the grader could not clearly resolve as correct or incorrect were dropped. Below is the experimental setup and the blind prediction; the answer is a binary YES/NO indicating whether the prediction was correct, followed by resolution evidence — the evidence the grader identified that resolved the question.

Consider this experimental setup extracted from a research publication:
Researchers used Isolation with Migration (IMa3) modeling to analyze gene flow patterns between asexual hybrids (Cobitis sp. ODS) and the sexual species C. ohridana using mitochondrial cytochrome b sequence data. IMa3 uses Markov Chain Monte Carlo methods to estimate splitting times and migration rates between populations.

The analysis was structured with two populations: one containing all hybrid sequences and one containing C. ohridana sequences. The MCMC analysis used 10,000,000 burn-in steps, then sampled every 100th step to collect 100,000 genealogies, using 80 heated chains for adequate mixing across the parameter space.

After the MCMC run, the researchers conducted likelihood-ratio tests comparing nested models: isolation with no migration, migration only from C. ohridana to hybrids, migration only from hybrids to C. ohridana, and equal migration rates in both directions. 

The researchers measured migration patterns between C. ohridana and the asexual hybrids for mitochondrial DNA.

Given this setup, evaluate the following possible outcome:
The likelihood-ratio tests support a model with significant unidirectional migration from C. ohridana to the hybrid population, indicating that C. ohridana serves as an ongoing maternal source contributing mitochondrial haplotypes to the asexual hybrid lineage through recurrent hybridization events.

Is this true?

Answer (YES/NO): NO